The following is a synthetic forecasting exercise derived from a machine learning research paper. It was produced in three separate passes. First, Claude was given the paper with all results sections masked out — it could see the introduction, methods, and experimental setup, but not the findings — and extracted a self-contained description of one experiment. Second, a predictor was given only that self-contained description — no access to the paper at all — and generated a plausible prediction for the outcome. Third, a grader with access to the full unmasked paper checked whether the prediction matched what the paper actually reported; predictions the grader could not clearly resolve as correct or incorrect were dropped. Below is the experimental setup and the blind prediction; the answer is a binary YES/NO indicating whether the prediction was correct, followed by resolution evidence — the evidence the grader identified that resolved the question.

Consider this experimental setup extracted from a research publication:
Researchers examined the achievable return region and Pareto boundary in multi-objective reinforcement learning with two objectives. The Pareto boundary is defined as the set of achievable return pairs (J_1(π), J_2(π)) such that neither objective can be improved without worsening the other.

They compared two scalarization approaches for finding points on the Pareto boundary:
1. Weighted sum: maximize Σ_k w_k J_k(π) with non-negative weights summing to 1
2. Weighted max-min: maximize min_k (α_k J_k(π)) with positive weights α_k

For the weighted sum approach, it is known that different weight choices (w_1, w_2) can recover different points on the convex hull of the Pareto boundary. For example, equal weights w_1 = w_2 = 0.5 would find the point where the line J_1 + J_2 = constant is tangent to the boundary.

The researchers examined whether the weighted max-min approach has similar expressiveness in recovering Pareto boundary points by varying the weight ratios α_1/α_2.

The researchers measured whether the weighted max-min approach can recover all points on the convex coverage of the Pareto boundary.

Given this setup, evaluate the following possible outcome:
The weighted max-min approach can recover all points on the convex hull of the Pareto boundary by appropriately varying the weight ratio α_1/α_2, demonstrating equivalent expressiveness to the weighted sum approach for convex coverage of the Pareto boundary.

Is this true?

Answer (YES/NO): YES